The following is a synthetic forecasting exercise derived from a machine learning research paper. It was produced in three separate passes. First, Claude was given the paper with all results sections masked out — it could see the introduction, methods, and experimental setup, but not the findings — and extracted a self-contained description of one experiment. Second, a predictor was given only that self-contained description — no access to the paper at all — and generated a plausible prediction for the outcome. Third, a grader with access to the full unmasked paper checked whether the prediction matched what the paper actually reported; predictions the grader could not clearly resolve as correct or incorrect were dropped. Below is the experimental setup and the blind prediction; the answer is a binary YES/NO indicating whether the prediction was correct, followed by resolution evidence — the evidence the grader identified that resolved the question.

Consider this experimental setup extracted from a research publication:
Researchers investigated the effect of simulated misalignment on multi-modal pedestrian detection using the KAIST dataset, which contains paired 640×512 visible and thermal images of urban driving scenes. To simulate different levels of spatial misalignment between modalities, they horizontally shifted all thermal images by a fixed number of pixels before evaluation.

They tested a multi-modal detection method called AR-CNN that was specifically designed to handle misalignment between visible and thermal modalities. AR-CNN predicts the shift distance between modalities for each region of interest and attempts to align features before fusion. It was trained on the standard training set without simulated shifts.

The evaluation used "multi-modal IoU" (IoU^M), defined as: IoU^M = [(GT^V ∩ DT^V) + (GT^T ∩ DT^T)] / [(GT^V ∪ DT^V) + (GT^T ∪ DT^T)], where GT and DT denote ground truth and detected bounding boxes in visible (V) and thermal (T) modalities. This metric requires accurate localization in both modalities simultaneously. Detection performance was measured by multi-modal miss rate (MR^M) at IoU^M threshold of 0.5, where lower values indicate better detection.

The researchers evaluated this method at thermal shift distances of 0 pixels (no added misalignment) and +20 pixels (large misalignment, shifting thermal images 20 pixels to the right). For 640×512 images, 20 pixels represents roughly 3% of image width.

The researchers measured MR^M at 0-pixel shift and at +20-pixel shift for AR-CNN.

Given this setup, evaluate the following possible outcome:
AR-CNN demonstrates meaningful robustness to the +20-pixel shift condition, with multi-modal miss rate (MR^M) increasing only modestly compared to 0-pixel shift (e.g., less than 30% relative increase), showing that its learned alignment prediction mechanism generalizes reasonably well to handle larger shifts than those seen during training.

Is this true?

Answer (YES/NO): NO